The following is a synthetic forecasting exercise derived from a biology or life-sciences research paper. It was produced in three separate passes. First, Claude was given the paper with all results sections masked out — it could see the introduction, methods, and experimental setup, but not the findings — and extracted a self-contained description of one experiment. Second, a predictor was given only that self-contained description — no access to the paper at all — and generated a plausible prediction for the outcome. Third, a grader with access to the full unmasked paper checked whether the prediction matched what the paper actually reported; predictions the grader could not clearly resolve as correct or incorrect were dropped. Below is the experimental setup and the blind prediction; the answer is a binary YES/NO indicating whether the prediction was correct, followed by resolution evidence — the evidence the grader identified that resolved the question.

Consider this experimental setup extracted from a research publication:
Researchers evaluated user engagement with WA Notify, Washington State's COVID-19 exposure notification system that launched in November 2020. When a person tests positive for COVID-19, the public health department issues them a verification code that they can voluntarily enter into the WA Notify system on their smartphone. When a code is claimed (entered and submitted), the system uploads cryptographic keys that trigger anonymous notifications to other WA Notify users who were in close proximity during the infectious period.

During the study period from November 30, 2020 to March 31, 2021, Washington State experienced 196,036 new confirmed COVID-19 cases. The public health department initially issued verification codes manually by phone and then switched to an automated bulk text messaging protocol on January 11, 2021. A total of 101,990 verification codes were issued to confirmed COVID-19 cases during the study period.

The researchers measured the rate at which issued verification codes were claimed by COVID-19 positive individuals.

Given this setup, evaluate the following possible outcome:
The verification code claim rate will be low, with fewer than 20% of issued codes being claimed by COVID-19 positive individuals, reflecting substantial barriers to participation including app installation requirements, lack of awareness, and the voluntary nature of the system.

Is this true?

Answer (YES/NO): YES